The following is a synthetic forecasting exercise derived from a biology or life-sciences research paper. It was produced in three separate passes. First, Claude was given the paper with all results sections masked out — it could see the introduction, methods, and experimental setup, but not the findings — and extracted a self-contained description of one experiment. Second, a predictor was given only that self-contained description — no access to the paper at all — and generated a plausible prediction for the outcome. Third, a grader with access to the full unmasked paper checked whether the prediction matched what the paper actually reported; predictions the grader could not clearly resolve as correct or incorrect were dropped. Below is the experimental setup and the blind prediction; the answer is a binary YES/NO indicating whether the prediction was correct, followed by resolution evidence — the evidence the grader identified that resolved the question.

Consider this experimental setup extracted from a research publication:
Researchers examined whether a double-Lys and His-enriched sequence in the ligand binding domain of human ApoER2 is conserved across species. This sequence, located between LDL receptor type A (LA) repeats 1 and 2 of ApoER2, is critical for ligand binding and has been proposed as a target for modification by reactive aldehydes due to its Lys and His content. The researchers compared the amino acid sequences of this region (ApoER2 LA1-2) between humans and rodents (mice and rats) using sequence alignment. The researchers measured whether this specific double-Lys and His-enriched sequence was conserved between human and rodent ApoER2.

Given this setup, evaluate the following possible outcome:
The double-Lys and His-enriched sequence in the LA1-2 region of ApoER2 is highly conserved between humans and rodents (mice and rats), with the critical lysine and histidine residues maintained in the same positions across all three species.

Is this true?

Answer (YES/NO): NO